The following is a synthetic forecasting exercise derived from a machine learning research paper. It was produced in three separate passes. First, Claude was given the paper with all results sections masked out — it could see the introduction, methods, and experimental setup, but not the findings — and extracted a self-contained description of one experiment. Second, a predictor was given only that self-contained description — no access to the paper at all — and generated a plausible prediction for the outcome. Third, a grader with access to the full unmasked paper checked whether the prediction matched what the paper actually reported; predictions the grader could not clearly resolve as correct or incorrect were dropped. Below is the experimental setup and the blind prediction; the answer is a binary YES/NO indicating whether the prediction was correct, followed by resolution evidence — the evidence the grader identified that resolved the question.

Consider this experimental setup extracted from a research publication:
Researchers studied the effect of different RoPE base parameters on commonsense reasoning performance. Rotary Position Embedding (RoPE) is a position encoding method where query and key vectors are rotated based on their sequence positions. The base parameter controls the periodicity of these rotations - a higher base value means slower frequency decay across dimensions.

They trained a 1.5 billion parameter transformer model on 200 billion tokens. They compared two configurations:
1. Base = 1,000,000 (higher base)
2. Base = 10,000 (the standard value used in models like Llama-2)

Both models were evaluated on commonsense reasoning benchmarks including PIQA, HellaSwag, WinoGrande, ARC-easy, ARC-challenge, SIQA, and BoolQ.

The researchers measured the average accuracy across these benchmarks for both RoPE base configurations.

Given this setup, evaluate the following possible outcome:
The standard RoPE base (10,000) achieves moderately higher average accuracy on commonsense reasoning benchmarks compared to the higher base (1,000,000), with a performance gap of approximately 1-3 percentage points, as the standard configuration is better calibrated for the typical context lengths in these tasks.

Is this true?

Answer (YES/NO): NO